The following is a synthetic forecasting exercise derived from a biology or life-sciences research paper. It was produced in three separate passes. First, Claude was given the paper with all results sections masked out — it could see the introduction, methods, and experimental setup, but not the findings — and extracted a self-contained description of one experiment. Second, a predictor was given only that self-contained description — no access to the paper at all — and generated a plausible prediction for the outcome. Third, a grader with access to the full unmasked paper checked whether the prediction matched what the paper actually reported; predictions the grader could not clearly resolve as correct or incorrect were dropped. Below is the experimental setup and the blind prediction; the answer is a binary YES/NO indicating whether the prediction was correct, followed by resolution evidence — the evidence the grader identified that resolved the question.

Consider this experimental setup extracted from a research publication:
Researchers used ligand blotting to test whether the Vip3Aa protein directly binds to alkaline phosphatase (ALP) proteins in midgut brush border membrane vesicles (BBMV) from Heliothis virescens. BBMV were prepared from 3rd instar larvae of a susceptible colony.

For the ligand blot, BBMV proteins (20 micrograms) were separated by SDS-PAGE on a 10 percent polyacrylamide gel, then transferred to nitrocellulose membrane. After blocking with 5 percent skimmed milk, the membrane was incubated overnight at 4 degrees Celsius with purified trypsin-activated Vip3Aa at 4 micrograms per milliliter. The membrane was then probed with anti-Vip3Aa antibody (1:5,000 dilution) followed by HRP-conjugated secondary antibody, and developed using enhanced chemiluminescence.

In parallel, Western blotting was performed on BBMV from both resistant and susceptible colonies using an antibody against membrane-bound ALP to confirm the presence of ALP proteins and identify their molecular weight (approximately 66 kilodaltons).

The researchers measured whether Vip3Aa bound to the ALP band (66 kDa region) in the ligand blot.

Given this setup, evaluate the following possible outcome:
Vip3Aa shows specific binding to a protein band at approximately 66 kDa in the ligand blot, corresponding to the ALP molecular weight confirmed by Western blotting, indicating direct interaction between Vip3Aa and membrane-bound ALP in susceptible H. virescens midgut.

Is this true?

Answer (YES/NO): NO